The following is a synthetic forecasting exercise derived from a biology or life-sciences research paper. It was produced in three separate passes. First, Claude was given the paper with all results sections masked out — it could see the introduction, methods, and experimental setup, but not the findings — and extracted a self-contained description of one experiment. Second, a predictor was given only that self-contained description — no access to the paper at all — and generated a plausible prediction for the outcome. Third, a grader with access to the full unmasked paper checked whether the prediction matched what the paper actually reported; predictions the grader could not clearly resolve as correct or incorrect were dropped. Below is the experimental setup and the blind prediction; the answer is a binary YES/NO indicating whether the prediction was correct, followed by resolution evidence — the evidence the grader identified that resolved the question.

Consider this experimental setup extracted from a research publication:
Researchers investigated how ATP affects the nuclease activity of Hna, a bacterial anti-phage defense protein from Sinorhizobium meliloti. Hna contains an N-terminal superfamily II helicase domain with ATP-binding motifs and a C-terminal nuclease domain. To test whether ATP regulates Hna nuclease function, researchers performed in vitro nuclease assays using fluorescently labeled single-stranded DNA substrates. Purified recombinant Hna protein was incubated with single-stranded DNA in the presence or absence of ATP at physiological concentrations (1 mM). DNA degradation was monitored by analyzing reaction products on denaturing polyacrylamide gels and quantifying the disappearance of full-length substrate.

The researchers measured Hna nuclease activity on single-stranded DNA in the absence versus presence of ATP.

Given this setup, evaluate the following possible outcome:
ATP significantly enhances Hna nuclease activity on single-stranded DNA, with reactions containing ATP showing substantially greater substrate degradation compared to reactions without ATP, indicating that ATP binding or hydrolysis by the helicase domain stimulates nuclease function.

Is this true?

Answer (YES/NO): NO